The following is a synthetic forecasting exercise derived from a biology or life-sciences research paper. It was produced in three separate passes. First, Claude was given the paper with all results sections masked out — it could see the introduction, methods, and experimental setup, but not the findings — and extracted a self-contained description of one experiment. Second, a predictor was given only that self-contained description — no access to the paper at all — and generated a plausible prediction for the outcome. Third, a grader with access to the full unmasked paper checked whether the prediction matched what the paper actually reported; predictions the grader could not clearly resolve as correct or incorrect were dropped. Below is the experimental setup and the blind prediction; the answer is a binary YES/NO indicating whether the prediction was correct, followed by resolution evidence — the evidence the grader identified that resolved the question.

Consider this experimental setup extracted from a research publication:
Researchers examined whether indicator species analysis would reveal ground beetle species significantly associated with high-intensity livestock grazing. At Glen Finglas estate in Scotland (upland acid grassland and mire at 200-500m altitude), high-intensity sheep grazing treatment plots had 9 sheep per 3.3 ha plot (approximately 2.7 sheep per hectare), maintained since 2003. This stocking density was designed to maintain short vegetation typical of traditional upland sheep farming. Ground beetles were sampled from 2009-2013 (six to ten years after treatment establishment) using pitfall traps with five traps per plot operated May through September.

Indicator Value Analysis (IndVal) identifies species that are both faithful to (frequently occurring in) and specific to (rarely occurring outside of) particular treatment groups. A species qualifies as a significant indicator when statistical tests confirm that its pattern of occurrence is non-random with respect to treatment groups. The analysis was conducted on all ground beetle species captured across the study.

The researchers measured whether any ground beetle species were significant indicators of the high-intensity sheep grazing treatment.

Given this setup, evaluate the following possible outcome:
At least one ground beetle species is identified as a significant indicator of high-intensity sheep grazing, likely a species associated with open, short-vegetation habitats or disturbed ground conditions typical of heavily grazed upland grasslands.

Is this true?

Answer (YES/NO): YES